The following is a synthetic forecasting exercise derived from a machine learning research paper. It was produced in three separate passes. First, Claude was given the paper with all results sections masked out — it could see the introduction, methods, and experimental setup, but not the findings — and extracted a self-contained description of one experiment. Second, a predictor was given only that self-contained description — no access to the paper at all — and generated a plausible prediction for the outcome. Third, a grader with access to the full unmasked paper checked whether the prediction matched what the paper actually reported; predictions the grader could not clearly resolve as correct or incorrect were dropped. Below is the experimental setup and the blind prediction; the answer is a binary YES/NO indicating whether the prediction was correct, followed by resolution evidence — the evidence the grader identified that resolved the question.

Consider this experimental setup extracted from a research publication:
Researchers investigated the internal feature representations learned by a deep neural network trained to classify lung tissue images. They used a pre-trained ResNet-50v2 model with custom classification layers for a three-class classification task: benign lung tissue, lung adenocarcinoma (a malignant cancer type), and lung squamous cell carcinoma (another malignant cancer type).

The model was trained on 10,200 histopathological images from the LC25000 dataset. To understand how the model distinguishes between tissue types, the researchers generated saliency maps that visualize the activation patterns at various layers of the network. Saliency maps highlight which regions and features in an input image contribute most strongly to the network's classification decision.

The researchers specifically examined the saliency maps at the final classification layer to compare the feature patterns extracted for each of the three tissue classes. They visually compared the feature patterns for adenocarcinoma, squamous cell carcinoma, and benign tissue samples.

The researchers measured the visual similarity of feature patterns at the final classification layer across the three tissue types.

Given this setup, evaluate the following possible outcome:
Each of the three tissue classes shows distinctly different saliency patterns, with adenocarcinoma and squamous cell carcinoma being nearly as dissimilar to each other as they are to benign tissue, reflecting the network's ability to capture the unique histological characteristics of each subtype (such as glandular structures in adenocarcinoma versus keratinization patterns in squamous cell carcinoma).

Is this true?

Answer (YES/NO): NO